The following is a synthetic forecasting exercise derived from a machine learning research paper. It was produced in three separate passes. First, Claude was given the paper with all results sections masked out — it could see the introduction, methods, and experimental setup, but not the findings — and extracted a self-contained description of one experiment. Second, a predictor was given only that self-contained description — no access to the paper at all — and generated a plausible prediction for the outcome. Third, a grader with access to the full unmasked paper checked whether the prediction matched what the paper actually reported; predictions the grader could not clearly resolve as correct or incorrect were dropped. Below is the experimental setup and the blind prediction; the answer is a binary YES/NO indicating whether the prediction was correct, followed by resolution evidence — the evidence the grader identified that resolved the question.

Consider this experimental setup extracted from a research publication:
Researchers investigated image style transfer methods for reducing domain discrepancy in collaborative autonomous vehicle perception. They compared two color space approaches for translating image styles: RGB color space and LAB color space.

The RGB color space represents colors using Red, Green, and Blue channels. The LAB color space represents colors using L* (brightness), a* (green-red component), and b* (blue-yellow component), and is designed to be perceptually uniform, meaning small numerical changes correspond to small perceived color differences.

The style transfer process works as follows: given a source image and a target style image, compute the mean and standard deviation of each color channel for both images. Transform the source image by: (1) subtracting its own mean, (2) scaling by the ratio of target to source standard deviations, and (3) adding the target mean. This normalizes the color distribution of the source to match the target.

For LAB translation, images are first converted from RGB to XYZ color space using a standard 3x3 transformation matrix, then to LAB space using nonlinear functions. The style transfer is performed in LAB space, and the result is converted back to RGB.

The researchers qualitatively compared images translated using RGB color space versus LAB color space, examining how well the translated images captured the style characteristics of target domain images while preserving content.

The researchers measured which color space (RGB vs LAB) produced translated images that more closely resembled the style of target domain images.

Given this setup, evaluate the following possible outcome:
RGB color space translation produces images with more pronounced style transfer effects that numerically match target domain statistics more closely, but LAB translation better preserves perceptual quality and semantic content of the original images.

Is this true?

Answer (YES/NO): NO